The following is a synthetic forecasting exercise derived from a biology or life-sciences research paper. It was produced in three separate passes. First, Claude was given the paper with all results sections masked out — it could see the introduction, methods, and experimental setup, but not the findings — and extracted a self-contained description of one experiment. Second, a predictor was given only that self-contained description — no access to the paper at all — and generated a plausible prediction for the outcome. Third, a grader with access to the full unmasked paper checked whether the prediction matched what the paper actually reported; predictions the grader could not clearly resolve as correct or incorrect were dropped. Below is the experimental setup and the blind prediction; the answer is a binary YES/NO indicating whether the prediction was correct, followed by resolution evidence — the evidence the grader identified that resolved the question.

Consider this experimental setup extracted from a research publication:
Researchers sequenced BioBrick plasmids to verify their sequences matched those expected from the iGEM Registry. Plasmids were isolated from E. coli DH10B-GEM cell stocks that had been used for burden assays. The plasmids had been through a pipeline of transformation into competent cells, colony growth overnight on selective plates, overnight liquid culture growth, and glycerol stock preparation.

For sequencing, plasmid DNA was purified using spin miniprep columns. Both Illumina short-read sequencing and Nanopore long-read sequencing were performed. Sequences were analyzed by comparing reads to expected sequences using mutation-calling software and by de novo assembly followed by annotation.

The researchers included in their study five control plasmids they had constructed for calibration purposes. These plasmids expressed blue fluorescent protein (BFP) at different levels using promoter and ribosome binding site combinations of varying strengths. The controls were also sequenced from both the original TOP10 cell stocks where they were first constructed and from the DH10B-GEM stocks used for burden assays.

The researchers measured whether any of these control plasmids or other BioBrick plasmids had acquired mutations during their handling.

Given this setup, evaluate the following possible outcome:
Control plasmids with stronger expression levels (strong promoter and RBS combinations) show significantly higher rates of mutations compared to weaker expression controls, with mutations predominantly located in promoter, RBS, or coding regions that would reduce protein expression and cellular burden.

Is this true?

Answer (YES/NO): YES